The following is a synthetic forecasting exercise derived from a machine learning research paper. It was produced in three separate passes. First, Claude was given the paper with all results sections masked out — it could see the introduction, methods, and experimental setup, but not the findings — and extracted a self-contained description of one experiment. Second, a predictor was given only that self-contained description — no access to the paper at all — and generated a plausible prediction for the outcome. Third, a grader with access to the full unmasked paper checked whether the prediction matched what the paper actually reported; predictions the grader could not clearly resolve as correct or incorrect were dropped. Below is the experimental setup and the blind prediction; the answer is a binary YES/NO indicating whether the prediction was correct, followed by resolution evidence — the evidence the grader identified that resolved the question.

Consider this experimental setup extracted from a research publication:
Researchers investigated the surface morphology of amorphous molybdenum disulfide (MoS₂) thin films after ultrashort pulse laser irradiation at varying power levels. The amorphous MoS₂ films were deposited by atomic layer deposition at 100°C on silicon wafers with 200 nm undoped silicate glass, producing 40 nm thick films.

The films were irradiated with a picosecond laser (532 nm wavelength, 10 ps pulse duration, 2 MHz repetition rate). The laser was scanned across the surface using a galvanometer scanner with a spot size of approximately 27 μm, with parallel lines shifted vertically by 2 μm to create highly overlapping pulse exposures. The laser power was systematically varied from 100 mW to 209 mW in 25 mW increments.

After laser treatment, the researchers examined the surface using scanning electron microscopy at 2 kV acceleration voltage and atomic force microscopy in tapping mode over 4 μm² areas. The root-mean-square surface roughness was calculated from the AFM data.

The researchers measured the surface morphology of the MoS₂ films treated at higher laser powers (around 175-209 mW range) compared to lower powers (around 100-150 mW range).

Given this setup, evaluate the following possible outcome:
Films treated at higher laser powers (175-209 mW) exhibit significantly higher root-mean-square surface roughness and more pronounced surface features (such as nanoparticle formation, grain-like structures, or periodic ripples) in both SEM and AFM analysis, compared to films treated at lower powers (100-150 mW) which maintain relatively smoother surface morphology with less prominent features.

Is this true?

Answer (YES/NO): YES